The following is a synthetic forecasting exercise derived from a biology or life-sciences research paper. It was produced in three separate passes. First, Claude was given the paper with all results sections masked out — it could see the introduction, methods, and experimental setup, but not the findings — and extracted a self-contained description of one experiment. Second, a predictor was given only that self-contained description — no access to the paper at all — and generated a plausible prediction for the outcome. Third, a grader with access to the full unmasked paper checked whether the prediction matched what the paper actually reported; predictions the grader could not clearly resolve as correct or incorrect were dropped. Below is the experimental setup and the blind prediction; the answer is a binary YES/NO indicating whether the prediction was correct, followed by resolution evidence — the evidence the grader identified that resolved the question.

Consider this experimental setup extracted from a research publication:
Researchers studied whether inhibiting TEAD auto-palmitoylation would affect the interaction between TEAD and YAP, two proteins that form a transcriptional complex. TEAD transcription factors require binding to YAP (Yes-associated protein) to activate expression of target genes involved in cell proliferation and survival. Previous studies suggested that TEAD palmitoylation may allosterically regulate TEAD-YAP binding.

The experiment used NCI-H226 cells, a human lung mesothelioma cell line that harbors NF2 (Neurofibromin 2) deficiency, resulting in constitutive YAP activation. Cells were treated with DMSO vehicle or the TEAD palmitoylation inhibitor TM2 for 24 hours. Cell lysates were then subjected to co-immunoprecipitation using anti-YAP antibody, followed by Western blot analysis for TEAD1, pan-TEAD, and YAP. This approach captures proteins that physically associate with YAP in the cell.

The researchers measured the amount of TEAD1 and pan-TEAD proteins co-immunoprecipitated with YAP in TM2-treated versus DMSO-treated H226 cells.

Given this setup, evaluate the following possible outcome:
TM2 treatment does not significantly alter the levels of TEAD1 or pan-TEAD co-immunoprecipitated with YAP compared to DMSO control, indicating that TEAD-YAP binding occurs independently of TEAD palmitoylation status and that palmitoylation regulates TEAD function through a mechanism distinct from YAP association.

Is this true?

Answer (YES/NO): NO